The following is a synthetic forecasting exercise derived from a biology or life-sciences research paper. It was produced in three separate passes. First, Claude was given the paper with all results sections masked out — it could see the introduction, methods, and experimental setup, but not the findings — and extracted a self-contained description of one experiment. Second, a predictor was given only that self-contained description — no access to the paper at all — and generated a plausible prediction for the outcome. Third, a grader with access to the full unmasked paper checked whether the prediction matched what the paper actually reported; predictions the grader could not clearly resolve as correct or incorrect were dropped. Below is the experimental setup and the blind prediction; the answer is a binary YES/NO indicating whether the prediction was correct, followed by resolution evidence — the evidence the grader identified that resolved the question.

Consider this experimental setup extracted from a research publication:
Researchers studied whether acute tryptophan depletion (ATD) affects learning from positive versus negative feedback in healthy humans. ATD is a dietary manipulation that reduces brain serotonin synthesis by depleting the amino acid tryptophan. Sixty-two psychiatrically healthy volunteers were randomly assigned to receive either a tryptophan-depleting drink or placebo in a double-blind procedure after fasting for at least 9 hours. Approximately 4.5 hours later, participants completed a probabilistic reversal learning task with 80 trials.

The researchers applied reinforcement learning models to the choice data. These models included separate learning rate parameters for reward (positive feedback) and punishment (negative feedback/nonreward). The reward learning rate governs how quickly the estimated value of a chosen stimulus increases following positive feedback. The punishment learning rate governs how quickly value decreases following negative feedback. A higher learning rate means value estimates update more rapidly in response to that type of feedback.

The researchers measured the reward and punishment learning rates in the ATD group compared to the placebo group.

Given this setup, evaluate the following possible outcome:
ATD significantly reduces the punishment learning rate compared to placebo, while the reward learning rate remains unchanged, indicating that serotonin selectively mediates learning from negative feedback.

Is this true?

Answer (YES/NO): NO